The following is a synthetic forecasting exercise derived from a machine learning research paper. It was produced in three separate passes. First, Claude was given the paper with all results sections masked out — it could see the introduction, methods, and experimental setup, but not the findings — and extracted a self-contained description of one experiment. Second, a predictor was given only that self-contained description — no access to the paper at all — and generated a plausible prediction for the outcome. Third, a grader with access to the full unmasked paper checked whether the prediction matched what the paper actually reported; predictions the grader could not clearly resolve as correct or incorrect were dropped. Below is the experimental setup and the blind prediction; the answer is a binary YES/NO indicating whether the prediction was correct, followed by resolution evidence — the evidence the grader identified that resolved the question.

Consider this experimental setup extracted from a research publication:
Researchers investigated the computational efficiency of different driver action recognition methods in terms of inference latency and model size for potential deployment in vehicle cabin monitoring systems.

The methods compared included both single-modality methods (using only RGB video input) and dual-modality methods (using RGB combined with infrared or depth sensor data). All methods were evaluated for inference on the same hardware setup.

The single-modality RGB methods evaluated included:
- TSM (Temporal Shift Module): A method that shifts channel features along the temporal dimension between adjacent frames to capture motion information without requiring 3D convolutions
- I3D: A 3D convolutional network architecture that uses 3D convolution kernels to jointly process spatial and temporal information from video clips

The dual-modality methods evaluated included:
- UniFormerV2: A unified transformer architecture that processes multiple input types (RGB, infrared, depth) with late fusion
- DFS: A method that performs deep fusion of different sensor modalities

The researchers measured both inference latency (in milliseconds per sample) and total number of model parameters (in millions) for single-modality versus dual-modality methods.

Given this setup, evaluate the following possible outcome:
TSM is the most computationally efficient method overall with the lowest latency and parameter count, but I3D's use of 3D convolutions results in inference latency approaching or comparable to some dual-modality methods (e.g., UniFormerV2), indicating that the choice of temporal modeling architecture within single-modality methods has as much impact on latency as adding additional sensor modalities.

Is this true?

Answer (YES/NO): NO